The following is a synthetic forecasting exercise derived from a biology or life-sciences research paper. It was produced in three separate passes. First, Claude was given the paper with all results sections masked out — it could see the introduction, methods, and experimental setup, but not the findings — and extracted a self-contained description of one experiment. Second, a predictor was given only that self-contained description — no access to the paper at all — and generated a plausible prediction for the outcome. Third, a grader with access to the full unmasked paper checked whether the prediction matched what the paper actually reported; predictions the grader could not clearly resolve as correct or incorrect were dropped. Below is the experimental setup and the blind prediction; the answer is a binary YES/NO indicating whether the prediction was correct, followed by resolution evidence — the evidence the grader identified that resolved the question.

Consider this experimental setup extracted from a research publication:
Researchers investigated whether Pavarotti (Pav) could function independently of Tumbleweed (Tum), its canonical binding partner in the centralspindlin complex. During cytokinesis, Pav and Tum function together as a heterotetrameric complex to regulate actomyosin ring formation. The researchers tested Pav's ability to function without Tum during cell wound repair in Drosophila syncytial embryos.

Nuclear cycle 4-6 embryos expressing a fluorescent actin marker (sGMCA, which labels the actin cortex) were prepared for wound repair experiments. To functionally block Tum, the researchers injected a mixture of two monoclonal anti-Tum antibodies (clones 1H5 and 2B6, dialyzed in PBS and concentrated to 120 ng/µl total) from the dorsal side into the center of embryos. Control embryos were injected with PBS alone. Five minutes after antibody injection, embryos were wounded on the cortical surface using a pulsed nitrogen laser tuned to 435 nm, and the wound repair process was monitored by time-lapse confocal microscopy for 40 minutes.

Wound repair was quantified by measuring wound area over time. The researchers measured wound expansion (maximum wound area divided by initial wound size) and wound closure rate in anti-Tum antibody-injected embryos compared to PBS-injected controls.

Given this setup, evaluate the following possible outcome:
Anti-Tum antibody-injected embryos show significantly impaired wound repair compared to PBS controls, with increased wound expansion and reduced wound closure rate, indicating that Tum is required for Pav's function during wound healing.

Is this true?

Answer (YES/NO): NO